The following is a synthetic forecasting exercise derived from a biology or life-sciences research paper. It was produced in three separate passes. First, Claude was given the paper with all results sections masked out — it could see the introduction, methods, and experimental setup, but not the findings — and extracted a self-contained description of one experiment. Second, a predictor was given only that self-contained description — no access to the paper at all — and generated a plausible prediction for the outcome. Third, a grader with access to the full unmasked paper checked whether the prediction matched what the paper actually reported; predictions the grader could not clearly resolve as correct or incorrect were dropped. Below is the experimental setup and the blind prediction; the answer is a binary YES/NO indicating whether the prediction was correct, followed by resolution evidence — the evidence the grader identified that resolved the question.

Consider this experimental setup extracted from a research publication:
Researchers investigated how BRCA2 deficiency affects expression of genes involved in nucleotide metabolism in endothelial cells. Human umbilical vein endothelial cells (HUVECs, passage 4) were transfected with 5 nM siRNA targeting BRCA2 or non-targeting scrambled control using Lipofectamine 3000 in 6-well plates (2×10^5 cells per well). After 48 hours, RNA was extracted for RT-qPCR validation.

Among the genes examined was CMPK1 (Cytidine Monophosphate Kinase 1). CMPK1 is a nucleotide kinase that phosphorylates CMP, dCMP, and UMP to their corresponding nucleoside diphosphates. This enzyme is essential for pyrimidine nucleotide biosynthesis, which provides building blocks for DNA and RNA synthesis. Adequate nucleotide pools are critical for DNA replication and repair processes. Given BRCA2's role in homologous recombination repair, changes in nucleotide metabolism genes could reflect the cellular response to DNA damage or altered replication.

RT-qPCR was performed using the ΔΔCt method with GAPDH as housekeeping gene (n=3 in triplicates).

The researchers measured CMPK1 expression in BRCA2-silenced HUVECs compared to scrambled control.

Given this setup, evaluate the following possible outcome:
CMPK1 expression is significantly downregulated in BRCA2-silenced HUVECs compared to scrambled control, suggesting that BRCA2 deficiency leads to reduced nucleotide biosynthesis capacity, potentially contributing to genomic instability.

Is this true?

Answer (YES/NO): YES